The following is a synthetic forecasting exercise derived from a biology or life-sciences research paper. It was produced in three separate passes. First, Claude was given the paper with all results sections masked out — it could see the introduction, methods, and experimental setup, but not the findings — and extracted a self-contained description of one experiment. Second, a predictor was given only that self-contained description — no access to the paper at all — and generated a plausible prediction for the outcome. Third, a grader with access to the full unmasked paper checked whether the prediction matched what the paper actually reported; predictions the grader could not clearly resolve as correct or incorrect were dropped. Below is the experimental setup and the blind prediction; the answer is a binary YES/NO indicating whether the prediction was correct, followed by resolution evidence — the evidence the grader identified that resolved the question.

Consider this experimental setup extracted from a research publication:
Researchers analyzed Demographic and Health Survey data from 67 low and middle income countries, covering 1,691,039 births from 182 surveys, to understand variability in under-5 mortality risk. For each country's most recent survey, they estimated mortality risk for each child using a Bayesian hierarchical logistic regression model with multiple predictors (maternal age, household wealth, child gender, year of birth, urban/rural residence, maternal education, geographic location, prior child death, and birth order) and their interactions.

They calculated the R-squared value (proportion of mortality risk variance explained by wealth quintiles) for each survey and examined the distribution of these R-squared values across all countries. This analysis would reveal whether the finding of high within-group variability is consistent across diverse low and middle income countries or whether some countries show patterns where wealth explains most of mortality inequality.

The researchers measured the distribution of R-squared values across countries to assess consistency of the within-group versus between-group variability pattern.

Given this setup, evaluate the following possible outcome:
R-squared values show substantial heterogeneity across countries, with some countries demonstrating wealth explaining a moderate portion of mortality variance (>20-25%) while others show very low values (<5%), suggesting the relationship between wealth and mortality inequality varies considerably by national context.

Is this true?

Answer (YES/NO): YES